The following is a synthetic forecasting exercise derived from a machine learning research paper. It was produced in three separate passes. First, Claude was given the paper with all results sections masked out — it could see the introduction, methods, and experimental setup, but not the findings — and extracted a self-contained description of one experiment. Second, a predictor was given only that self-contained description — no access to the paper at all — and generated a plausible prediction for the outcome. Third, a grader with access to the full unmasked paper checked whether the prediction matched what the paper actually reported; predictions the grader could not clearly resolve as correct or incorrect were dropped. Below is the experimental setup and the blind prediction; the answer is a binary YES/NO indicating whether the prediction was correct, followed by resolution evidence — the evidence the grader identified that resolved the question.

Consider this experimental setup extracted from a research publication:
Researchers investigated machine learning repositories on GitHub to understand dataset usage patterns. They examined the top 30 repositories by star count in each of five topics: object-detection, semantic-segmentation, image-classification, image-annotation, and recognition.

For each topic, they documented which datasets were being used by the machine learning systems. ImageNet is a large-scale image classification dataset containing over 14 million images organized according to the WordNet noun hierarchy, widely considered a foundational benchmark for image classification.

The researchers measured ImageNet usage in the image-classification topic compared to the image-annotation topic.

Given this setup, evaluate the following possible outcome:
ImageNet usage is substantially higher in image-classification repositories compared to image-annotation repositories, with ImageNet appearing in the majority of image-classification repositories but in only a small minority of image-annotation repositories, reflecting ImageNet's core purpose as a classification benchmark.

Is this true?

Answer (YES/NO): NO